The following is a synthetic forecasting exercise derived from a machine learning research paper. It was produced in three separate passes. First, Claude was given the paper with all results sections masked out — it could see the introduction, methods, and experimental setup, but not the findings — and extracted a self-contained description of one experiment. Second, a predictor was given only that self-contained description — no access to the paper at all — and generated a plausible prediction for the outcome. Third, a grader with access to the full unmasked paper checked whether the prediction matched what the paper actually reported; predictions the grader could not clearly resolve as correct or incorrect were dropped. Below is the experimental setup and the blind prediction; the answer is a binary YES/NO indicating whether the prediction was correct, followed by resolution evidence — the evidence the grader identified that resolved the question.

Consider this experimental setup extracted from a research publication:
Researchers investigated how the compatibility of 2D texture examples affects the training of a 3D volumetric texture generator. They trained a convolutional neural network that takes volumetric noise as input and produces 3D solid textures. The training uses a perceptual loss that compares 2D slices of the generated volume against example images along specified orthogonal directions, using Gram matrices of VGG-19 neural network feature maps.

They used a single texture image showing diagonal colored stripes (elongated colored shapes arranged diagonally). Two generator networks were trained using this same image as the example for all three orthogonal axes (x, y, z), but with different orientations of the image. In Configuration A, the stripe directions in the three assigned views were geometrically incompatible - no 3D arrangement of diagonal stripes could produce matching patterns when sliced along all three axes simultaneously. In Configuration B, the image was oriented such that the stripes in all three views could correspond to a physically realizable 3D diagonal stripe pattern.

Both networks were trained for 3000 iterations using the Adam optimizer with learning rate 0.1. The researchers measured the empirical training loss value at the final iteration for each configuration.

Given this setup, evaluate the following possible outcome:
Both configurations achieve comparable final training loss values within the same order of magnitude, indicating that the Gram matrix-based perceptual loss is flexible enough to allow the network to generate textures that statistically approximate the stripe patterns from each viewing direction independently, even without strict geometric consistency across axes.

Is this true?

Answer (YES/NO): NO